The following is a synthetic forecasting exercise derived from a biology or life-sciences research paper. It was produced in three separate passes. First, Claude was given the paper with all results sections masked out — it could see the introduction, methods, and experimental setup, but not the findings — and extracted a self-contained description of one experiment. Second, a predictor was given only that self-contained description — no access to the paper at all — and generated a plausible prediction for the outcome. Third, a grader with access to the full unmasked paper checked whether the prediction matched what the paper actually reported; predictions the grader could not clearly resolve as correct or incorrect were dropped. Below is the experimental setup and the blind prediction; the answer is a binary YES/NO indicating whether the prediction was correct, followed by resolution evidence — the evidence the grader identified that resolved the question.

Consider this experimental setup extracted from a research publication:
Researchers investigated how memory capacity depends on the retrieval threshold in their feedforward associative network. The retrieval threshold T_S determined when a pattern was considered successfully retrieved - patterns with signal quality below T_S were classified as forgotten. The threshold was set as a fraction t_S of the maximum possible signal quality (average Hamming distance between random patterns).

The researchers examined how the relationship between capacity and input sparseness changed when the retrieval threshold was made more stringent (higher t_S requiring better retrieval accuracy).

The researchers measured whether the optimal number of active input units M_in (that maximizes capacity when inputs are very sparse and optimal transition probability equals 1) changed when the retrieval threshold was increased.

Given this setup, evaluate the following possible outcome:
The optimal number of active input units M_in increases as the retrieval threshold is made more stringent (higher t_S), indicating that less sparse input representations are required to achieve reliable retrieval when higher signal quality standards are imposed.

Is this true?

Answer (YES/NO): YES